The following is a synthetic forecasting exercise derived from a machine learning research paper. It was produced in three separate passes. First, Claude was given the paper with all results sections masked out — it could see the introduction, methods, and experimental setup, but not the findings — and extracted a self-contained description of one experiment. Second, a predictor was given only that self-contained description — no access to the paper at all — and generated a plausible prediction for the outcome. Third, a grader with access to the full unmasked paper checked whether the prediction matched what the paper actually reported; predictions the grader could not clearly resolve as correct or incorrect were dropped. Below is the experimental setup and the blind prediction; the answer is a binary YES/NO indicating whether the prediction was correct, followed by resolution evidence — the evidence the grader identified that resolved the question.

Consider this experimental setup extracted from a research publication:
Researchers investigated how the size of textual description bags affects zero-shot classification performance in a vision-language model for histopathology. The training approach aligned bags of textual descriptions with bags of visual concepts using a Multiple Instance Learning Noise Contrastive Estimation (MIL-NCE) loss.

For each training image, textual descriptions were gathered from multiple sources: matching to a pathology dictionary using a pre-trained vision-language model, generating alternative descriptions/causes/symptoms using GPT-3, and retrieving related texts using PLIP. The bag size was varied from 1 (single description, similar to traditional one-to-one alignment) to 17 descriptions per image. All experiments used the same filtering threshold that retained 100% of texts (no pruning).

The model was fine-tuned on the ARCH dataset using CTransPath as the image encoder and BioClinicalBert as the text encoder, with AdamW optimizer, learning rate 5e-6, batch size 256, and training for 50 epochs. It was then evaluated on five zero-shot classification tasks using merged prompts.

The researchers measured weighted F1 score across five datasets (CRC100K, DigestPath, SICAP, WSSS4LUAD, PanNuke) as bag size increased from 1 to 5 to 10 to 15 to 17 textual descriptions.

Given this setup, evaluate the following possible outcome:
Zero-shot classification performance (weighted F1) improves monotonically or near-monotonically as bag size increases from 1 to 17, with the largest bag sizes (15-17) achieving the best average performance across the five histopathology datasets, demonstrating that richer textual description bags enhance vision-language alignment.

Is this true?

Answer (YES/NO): NO